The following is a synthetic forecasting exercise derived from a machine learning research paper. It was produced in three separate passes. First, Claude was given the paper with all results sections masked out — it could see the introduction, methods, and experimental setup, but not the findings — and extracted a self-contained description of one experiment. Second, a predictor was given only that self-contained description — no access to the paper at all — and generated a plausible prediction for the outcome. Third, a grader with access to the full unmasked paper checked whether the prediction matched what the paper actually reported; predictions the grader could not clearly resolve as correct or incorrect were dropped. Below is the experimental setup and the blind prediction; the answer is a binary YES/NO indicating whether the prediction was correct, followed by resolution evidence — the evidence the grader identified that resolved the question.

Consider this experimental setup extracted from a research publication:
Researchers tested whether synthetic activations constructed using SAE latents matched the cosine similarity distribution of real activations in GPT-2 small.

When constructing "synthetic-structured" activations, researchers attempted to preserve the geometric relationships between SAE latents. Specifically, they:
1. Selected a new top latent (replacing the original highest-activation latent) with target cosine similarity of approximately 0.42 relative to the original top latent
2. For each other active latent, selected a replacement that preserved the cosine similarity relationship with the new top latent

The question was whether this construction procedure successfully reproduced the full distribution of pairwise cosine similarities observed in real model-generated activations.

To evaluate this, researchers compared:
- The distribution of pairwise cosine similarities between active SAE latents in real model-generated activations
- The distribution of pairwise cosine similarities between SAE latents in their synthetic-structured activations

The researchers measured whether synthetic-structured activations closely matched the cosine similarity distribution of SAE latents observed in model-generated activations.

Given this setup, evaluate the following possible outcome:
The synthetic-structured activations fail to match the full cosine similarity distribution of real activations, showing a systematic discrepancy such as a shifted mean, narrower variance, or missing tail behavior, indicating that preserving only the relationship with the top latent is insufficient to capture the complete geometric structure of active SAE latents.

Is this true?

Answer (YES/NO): YES